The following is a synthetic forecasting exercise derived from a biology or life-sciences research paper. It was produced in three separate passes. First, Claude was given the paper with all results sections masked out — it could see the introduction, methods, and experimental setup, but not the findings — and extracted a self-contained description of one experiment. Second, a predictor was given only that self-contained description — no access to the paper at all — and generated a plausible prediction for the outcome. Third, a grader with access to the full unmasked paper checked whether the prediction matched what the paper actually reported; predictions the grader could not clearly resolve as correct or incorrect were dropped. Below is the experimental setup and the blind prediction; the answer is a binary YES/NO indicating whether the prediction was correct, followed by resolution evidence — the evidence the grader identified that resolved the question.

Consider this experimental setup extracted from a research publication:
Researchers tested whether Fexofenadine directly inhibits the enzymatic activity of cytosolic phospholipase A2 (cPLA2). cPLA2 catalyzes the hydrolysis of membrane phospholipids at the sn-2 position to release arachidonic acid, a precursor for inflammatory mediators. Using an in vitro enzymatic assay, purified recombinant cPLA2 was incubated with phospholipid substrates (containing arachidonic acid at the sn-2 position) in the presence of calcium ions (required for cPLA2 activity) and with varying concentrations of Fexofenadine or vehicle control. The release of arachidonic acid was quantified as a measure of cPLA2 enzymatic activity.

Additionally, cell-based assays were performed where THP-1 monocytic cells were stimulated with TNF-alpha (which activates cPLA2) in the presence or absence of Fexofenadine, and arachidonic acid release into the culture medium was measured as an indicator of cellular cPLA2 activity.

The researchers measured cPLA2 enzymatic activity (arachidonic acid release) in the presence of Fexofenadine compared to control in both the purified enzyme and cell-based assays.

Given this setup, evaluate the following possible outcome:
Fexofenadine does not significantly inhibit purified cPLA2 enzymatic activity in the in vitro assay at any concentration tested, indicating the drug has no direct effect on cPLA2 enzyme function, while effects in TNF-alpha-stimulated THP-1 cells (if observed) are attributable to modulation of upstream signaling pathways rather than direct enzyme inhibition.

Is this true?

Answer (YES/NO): NO